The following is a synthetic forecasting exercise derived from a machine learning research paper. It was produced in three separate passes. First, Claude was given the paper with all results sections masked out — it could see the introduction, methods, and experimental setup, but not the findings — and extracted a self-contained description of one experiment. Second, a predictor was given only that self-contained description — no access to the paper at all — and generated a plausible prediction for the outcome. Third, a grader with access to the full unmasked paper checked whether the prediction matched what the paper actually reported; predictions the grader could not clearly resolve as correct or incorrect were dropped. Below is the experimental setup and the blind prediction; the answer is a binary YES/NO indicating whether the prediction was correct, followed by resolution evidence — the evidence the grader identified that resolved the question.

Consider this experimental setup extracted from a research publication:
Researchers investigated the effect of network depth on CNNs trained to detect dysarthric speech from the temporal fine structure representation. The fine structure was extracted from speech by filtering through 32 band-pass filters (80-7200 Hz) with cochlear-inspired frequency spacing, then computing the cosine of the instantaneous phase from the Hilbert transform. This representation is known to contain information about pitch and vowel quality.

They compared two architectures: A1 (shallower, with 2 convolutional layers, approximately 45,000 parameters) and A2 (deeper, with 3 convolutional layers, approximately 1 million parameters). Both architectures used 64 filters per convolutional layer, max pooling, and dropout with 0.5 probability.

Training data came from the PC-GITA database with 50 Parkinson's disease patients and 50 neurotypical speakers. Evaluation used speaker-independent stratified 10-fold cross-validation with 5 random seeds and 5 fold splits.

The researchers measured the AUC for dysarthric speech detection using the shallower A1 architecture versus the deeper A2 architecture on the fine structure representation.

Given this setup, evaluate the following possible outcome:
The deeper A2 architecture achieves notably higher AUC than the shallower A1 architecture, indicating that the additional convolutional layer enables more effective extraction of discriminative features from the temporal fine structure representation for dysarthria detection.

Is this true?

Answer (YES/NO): NO